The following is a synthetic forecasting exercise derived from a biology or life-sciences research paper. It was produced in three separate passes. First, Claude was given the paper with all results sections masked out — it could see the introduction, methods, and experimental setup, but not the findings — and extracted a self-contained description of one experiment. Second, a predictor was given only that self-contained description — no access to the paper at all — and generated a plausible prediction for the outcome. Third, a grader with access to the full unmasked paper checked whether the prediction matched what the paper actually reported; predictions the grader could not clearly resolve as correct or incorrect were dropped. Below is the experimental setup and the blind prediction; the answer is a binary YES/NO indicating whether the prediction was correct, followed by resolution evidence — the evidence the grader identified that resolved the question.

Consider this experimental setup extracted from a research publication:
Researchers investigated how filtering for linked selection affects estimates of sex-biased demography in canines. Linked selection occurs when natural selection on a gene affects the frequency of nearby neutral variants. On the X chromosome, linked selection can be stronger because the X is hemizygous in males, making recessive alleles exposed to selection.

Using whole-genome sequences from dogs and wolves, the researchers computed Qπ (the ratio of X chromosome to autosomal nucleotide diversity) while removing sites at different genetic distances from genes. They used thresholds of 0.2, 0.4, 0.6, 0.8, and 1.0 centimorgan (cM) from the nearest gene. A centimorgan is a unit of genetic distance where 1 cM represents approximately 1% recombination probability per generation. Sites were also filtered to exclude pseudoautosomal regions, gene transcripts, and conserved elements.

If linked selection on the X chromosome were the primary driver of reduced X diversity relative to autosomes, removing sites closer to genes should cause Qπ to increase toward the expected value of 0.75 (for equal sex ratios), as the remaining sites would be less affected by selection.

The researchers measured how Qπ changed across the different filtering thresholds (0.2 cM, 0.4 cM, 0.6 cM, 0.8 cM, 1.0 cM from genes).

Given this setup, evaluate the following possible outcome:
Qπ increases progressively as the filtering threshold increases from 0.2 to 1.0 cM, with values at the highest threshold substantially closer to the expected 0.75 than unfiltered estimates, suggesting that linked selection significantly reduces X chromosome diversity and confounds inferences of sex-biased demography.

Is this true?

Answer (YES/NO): NO